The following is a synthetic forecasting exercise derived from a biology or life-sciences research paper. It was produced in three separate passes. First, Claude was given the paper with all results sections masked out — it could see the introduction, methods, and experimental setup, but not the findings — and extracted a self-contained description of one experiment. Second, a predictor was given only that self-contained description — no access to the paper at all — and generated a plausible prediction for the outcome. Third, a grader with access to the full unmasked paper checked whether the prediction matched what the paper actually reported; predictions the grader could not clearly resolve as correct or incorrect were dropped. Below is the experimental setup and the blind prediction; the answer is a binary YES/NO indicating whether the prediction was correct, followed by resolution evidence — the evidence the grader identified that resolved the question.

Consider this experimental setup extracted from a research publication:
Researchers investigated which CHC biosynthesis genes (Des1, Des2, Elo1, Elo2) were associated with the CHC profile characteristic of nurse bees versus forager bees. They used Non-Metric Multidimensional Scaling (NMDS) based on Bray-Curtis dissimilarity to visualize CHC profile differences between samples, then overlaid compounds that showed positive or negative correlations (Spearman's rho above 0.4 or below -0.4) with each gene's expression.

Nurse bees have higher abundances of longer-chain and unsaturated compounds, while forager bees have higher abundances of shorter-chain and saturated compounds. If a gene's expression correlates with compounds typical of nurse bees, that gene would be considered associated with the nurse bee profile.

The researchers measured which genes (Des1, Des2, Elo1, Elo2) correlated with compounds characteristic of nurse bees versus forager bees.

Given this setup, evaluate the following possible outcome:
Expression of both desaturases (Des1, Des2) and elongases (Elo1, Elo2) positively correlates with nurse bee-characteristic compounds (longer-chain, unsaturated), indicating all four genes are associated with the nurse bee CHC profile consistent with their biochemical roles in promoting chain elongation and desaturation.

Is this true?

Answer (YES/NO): NO